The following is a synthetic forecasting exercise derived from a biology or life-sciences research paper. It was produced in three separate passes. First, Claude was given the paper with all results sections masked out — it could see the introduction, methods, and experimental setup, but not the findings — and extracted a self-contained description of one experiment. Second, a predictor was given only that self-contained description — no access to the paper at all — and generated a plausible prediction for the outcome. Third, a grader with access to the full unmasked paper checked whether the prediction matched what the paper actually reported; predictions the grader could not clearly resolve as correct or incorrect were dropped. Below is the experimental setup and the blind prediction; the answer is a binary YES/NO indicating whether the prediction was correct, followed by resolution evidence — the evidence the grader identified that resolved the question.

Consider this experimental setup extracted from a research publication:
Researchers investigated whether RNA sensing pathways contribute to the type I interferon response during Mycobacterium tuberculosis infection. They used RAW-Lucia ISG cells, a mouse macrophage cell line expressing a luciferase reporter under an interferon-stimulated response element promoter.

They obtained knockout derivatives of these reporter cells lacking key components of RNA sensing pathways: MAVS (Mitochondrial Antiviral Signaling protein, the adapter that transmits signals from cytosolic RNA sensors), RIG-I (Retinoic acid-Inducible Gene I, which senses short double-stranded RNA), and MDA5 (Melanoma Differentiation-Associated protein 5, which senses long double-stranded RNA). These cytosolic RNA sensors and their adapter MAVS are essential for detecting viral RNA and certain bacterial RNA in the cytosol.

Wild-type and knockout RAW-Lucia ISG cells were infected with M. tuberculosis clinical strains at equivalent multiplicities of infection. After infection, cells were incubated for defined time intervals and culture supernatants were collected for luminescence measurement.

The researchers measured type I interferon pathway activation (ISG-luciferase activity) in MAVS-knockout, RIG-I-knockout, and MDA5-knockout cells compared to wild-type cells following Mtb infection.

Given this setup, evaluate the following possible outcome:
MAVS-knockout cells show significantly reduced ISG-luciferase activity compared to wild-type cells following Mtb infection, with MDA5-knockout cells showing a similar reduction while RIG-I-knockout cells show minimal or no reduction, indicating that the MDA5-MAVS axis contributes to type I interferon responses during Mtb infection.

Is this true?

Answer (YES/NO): NO